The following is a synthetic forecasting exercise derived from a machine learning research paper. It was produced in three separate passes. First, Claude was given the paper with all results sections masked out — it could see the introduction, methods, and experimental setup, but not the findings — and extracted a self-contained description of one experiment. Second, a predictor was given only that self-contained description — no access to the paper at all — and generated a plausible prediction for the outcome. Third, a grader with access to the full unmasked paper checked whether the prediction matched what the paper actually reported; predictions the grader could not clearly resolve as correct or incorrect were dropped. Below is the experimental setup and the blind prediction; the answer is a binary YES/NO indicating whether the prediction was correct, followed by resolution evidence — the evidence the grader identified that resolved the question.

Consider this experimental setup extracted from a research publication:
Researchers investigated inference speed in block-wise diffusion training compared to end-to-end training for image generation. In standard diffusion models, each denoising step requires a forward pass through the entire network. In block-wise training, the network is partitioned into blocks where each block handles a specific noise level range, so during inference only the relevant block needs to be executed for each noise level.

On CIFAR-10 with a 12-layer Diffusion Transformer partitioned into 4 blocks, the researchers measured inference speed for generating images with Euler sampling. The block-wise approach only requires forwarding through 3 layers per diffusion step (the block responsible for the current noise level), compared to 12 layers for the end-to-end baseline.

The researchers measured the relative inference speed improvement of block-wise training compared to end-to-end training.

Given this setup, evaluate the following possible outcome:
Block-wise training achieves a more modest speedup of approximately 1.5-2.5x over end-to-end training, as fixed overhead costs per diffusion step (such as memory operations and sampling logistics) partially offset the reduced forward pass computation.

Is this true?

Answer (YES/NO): NO